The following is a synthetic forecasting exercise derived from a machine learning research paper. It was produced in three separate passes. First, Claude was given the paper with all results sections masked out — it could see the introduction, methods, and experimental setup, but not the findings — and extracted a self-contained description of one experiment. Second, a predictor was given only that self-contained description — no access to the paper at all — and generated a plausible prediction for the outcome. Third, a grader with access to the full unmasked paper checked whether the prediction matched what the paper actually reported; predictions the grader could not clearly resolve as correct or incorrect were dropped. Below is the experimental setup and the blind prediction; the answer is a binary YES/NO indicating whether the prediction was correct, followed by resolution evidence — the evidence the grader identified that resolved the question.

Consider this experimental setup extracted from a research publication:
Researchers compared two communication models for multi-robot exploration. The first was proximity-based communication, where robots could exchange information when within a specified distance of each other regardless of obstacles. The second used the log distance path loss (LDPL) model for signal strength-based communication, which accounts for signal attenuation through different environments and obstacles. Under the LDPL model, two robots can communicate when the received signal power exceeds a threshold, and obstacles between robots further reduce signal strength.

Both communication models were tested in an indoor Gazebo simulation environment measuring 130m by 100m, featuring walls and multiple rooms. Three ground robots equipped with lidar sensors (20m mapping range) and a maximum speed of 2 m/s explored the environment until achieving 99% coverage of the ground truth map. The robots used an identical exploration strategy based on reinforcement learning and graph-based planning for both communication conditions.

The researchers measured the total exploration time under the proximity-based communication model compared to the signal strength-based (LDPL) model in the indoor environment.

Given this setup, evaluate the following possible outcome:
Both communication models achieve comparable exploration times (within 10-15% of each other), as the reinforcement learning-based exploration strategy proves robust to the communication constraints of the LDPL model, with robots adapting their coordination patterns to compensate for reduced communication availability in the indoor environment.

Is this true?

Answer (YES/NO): NO